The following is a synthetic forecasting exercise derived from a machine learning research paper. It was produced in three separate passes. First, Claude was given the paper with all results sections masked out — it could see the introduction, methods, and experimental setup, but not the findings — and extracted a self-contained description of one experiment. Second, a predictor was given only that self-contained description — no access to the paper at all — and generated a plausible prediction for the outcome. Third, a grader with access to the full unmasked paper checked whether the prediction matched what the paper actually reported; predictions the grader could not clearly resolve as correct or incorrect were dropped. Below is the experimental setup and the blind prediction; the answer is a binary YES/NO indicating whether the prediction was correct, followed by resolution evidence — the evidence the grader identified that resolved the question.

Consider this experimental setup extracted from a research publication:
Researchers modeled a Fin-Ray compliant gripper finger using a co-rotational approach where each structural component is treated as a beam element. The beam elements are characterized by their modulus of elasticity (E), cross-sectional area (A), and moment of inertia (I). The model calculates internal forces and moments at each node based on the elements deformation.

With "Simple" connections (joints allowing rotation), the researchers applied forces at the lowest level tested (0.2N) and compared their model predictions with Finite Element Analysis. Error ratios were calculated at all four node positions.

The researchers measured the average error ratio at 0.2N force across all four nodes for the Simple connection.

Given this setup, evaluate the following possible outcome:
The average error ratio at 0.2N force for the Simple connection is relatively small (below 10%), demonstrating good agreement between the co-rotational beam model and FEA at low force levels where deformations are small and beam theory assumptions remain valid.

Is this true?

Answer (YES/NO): YES